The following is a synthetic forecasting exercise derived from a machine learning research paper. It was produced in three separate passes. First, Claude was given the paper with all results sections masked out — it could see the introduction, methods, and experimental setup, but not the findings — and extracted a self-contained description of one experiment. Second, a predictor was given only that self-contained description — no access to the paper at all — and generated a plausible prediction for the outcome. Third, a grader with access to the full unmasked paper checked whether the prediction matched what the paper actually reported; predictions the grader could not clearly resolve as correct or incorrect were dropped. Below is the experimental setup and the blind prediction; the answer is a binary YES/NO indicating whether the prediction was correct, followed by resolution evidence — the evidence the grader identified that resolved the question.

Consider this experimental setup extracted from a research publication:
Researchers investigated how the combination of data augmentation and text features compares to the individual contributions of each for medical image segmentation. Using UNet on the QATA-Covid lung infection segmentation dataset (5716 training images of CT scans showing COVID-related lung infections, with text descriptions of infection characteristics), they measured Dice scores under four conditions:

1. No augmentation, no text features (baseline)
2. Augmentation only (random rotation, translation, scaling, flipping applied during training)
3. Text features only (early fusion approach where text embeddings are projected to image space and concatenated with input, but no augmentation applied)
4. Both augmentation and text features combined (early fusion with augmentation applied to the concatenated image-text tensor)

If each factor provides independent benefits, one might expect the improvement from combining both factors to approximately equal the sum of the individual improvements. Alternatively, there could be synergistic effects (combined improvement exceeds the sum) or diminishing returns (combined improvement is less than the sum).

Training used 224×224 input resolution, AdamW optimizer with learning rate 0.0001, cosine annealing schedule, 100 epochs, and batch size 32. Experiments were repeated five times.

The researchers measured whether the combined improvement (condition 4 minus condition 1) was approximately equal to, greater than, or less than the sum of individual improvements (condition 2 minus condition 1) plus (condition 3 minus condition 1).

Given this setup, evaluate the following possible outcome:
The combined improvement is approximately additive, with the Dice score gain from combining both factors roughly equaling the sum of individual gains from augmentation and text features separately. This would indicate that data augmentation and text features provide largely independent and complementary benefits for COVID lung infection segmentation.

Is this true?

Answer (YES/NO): NO